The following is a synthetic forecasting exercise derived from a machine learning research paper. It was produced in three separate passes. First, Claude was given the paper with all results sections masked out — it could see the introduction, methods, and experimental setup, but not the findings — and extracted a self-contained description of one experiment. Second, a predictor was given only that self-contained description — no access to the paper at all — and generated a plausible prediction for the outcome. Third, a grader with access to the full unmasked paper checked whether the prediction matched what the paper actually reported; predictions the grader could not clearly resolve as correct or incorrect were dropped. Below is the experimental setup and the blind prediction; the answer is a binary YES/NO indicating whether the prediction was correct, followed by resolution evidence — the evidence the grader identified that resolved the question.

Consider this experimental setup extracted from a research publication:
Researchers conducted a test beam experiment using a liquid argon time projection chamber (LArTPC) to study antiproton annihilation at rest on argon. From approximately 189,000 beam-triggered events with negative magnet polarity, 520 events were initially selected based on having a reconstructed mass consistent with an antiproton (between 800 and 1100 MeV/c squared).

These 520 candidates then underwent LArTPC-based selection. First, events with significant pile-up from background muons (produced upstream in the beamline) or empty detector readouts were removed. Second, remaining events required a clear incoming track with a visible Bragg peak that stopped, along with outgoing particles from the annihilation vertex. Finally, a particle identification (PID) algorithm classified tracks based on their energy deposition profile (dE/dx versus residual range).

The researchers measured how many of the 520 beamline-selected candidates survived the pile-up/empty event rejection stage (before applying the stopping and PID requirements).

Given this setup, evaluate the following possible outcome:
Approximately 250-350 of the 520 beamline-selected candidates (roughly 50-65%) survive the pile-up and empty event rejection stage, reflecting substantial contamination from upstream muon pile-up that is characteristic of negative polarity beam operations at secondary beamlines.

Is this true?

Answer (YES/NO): NO